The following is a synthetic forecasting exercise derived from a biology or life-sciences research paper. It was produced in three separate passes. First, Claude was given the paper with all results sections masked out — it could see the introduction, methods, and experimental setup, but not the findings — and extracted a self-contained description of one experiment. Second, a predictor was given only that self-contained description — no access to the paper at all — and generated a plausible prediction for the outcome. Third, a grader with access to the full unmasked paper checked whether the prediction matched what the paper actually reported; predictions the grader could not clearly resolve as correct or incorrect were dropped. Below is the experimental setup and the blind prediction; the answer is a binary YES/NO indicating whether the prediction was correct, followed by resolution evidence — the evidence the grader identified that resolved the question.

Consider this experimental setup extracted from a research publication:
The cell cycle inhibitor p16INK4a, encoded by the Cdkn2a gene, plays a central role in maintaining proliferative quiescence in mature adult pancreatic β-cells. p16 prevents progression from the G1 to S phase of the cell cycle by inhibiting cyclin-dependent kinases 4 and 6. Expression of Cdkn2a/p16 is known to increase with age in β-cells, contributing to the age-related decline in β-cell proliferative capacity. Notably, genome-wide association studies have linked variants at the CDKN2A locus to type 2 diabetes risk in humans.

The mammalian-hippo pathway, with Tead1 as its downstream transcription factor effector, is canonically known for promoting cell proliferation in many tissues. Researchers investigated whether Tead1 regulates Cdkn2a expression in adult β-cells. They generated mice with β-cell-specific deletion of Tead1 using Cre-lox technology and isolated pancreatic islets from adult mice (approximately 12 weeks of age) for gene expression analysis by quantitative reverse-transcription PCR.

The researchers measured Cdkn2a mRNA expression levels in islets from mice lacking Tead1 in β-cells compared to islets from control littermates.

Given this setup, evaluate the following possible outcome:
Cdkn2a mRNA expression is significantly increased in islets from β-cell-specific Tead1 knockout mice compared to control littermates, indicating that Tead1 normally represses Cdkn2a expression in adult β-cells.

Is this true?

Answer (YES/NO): NO